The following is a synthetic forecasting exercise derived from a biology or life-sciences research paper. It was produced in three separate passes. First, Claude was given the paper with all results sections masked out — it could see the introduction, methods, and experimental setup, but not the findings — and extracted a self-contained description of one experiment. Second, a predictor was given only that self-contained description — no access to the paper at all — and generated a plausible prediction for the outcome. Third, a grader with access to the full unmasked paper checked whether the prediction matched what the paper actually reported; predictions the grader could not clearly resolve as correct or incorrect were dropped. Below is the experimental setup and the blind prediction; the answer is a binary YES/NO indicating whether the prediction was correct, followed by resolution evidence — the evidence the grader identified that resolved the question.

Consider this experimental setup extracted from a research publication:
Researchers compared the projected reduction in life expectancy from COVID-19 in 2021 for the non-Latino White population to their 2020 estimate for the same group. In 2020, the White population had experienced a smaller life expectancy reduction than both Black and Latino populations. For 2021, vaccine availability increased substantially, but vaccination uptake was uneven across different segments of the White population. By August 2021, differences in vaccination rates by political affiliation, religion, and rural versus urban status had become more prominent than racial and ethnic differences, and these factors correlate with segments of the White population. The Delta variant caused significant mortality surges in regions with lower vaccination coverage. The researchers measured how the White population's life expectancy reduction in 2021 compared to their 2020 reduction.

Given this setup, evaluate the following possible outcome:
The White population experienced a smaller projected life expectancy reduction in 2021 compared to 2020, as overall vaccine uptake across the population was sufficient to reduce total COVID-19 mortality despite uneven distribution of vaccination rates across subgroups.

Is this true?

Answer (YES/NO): NO